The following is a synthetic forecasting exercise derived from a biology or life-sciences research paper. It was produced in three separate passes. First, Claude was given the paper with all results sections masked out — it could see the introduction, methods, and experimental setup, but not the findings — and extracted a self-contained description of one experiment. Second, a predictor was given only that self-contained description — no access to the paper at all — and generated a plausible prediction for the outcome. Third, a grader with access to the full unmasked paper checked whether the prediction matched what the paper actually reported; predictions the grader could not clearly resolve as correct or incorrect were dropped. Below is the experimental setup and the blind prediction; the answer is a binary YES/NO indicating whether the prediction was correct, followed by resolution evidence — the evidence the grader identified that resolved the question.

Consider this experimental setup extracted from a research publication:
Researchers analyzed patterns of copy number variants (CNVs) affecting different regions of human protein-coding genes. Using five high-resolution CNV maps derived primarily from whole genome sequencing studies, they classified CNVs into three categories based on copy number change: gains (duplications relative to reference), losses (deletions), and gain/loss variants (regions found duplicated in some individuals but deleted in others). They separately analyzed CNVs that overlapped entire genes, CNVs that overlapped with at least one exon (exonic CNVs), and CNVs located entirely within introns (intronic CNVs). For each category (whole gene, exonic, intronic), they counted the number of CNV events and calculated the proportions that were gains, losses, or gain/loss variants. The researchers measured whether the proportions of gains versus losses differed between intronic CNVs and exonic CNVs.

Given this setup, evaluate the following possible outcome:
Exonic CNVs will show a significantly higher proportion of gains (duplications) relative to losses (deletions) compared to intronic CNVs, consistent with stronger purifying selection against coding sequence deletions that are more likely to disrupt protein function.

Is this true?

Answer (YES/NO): YES